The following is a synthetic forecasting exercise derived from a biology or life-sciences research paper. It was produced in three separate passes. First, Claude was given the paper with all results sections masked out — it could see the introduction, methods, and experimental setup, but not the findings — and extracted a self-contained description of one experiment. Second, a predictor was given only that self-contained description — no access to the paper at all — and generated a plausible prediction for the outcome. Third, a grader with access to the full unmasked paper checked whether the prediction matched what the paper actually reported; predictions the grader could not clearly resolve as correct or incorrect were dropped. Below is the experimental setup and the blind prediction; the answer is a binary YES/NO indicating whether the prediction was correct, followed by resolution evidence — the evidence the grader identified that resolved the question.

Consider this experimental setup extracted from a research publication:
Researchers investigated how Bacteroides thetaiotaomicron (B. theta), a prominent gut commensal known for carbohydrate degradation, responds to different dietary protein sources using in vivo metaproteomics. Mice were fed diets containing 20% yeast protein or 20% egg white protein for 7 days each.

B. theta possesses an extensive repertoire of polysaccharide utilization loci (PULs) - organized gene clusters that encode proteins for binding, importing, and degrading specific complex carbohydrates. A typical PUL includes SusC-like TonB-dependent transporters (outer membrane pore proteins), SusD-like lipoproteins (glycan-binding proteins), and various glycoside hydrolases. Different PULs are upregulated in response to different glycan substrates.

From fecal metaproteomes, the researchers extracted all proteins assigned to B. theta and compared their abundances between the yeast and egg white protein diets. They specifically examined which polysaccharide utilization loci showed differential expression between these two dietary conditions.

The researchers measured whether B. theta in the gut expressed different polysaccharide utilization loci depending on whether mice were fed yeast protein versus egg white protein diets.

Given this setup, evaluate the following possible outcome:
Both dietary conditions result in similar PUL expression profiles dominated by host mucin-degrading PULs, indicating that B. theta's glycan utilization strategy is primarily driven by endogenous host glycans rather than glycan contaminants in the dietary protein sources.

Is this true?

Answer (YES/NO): NO